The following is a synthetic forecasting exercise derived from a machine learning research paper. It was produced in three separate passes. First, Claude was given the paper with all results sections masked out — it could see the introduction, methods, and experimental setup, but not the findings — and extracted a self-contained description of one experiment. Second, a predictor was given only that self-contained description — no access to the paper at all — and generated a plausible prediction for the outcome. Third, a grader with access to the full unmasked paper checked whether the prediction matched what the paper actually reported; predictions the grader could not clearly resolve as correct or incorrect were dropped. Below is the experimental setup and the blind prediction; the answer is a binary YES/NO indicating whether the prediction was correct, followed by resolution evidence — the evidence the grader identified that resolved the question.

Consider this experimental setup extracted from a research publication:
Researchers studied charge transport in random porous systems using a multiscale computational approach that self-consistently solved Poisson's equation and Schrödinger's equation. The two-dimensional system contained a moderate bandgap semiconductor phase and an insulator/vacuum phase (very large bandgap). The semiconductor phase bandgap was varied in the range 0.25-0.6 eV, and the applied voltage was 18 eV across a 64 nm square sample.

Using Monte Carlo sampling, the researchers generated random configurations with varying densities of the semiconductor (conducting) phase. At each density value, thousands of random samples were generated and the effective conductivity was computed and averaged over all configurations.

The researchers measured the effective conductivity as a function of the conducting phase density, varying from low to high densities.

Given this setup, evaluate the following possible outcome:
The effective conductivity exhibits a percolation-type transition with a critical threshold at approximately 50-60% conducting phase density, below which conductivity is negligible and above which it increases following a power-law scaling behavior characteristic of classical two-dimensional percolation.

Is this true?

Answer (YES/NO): NO